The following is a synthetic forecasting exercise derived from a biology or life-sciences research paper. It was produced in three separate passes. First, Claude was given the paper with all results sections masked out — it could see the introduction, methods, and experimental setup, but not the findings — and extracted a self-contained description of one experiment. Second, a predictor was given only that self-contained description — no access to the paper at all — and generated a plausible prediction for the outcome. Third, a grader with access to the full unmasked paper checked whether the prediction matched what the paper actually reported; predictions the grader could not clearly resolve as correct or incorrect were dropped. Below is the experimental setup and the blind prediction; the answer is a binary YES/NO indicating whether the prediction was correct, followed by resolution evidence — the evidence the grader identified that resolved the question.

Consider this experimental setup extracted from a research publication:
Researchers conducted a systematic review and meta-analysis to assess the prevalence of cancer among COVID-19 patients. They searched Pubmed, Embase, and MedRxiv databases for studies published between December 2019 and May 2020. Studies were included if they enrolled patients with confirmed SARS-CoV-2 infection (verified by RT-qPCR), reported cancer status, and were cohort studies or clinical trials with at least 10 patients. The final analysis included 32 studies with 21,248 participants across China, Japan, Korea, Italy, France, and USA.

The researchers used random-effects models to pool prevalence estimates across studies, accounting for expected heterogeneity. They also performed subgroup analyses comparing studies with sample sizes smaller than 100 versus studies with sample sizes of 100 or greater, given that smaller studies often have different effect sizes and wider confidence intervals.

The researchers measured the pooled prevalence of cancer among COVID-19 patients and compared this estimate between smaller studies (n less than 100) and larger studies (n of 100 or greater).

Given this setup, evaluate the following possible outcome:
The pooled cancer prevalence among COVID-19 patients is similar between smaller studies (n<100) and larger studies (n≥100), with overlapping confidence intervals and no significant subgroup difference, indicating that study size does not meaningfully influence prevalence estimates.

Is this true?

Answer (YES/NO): YES